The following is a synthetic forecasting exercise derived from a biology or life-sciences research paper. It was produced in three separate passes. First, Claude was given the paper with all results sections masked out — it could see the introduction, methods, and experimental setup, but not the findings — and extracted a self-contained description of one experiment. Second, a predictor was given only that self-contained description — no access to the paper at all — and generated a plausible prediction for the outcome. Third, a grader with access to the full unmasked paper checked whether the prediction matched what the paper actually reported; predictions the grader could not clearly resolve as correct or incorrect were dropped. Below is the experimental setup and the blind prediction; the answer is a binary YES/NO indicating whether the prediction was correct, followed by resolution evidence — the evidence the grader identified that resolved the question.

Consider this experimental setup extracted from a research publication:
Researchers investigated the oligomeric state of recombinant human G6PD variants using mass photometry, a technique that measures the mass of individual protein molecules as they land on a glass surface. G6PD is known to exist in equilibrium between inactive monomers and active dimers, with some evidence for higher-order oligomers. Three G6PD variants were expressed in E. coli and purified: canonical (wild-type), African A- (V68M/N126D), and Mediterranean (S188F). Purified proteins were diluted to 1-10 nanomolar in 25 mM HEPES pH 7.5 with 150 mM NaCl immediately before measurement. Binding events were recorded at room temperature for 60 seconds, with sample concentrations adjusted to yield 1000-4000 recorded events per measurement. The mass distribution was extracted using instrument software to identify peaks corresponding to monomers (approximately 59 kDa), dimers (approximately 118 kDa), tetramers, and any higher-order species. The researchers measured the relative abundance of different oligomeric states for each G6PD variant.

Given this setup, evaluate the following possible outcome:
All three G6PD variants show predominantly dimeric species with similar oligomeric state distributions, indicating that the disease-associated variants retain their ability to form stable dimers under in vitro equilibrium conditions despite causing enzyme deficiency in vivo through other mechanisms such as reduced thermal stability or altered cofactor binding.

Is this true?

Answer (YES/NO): NO